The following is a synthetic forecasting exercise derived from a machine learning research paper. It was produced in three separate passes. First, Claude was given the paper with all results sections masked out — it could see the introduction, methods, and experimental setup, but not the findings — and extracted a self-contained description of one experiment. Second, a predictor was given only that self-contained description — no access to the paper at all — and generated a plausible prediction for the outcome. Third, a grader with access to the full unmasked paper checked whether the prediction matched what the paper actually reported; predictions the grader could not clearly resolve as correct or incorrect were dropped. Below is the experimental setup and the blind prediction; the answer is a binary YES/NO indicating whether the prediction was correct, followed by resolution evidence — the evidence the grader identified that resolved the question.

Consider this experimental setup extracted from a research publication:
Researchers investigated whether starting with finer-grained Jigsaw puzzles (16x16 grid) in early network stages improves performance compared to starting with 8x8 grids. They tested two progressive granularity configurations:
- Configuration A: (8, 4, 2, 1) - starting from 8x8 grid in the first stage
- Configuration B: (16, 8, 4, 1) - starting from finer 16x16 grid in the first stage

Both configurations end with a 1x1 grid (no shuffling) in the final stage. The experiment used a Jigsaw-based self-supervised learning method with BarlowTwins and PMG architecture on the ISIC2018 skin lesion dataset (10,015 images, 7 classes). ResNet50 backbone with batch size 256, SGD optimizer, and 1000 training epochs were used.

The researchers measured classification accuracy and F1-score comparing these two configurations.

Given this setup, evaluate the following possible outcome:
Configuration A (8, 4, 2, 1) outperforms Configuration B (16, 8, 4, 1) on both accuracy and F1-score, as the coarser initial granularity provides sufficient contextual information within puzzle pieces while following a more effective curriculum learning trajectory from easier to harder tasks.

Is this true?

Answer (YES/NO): YES